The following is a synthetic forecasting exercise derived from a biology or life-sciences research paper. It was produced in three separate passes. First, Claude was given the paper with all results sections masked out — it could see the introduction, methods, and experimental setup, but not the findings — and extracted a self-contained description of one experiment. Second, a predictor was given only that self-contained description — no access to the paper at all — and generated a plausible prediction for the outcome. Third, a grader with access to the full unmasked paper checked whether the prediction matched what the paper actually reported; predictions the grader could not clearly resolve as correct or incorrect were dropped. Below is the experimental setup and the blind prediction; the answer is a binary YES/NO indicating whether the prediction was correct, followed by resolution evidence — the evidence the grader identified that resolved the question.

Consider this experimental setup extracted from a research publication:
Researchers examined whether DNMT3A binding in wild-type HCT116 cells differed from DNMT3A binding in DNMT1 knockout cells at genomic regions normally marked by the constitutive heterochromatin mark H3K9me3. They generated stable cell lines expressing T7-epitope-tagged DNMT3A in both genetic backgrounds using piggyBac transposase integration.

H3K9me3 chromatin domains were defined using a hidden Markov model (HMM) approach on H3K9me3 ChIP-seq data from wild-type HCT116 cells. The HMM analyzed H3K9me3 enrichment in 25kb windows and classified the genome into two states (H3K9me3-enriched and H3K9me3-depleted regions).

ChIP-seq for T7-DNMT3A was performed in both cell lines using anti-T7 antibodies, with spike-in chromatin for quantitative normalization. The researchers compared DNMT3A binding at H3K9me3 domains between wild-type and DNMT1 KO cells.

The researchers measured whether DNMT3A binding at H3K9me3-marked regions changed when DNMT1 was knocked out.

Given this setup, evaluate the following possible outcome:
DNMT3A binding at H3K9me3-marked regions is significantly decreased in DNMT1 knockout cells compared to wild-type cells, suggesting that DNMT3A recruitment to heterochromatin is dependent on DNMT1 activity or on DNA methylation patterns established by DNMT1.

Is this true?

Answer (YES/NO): YES